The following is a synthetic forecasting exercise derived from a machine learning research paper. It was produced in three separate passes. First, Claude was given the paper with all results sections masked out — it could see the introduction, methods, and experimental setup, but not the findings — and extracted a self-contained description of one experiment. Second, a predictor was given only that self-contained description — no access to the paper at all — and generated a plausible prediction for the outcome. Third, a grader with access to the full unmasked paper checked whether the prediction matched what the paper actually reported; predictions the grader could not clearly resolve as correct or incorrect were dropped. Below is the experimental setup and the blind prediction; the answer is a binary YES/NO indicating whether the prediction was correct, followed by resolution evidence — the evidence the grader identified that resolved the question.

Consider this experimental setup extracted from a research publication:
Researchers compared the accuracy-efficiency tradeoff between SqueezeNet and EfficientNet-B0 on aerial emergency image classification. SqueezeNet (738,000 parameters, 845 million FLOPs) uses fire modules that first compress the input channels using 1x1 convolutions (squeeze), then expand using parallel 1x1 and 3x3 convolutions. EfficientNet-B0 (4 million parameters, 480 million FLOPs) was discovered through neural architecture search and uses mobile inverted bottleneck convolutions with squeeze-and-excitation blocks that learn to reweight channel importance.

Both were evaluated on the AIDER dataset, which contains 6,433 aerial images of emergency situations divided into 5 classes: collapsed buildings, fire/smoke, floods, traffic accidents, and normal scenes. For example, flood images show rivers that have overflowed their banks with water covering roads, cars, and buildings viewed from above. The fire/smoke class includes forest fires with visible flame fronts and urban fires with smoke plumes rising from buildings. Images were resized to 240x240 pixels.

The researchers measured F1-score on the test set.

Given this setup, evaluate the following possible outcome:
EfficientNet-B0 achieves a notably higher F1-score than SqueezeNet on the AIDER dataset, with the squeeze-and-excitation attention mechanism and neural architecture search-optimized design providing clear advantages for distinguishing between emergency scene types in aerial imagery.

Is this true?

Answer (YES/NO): YES